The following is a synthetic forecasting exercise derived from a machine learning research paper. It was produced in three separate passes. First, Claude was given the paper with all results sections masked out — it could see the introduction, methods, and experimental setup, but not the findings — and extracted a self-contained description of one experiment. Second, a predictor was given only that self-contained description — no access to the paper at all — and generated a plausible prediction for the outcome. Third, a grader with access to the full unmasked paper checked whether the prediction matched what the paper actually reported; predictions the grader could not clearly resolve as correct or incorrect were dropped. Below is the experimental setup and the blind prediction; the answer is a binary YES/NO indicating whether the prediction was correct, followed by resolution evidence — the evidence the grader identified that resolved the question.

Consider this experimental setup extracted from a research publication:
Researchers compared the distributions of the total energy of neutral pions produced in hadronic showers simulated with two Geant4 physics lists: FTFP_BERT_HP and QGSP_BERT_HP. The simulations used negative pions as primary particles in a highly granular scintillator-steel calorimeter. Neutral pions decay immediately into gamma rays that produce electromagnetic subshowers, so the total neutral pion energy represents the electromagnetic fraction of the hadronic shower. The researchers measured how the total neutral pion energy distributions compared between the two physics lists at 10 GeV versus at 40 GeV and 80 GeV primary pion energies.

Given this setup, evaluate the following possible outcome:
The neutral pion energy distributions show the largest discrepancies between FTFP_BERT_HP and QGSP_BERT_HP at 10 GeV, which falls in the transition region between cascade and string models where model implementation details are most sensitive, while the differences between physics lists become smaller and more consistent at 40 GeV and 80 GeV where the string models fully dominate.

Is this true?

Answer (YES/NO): NO